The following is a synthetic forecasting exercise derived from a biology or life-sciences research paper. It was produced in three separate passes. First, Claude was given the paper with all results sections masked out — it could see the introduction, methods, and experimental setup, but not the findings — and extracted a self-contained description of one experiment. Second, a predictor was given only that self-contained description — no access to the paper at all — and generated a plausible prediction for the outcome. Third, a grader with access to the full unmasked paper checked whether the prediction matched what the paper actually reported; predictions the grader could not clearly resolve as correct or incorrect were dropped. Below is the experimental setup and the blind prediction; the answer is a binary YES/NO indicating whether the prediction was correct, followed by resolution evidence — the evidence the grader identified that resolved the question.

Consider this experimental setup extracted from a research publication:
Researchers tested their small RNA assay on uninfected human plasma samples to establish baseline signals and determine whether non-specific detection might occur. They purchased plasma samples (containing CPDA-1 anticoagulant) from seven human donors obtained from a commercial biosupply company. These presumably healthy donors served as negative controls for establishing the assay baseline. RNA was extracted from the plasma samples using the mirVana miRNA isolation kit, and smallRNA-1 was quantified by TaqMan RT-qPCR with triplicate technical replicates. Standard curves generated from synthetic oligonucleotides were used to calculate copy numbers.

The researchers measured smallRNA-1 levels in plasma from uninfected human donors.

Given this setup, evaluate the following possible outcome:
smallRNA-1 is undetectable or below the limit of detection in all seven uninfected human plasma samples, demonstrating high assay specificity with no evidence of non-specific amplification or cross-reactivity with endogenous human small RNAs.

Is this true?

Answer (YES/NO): YES